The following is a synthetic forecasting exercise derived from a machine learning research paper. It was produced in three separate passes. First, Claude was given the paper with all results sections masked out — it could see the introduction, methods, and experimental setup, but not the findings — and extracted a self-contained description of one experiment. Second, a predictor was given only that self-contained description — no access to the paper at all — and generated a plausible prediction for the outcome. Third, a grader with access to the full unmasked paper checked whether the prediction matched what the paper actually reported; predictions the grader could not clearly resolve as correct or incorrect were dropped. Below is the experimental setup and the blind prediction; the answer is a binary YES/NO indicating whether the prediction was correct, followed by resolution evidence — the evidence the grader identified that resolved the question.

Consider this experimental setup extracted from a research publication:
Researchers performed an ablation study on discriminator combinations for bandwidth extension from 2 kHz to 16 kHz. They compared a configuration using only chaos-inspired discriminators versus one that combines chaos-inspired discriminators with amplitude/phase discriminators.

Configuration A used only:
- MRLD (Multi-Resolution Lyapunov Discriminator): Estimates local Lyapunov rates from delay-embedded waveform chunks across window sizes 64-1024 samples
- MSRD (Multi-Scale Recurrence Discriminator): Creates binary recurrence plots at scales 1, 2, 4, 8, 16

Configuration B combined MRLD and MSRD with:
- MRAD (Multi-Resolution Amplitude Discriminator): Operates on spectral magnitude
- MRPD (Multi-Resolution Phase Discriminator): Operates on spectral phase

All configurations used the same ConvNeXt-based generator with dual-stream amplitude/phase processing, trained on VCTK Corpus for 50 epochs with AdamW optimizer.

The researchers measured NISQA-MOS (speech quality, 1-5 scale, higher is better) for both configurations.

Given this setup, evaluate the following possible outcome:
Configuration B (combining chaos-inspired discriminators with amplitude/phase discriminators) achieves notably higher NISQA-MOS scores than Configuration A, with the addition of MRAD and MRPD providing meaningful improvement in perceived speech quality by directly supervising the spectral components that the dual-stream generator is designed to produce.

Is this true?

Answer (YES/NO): YES